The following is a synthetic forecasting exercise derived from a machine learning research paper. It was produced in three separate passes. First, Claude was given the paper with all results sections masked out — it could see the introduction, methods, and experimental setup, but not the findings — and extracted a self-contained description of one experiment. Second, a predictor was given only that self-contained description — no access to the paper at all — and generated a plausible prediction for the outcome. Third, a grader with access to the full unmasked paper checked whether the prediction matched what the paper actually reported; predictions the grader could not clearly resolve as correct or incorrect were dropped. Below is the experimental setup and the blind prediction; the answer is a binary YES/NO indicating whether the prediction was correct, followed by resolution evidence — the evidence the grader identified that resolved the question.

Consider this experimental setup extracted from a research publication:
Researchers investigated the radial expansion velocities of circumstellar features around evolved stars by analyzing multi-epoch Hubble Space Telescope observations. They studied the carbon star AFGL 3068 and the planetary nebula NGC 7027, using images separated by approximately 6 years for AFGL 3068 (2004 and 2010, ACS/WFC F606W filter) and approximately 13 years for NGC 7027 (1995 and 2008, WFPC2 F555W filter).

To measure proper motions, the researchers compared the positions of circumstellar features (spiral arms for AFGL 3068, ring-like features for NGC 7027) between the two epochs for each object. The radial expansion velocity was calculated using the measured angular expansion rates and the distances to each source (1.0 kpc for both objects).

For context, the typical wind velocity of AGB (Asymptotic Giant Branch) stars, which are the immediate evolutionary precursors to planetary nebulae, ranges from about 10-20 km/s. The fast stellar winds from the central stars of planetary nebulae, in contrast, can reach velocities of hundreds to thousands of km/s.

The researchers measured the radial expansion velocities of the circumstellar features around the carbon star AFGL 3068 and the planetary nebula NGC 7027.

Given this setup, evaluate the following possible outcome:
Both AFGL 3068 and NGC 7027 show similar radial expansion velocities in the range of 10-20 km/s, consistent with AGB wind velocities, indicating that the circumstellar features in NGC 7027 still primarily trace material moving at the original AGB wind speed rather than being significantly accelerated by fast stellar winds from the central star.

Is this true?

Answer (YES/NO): YES